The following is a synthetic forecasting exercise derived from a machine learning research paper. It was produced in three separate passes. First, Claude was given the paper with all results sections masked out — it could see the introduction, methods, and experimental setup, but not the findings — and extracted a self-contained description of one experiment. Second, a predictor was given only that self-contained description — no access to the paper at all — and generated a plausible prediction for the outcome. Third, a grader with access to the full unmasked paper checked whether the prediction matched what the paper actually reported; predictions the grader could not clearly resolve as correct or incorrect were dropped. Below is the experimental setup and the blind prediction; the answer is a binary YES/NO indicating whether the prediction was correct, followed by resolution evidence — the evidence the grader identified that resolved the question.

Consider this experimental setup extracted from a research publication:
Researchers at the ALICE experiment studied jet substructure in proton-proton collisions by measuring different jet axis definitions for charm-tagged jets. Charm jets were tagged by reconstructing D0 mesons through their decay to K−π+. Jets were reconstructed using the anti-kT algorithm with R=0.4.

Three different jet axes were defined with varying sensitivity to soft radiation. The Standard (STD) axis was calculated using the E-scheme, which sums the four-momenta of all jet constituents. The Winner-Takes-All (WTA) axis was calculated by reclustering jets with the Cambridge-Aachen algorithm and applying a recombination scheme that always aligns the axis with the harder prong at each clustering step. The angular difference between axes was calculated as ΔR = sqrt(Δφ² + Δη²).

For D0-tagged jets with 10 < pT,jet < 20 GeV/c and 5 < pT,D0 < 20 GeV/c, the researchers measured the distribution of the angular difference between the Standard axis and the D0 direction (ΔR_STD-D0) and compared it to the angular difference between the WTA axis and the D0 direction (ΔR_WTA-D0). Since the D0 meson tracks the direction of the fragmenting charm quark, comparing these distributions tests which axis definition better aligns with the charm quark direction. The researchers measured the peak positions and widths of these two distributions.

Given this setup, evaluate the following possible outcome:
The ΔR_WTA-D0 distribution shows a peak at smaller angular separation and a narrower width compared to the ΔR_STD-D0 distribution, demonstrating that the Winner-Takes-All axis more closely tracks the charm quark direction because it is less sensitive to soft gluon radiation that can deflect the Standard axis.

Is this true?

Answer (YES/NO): YES